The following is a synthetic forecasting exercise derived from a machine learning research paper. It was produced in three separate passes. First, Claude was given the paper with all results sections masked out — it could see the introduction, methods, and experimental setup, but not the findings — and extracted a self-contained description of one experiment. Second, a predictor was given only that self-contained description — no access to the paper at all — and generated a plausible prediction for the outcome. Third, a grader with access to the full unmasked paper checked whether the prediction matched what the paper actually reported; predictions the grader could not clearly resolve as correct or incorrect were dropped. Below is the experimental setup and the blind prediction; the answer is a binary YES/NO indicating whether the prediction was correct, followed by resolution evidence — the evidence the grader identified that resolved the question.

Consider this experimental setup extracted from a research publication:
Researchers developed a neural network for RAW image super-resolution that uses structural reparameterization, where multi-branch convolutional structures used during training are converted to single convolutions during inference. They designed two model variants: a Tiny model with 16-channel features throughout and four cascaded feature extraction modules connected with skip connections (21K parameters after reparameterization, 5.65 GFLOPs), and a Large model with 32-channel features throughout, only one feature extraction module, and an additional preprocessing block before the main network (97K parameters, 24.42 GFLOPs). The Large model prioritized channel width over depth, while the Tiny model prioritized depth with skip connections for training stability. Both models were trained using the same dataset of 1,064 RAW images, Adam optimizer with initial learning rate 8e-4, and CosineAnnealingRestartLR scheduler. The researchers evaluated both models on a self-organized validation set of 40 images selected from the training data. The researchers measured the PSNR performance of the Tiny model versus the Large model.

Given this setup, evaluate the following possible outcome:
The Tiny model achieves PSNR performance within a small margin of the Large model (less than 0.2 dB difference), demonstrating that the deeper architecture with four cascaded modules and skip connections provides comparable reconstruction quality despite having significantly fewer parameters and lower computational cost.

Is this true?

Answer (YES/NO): NO